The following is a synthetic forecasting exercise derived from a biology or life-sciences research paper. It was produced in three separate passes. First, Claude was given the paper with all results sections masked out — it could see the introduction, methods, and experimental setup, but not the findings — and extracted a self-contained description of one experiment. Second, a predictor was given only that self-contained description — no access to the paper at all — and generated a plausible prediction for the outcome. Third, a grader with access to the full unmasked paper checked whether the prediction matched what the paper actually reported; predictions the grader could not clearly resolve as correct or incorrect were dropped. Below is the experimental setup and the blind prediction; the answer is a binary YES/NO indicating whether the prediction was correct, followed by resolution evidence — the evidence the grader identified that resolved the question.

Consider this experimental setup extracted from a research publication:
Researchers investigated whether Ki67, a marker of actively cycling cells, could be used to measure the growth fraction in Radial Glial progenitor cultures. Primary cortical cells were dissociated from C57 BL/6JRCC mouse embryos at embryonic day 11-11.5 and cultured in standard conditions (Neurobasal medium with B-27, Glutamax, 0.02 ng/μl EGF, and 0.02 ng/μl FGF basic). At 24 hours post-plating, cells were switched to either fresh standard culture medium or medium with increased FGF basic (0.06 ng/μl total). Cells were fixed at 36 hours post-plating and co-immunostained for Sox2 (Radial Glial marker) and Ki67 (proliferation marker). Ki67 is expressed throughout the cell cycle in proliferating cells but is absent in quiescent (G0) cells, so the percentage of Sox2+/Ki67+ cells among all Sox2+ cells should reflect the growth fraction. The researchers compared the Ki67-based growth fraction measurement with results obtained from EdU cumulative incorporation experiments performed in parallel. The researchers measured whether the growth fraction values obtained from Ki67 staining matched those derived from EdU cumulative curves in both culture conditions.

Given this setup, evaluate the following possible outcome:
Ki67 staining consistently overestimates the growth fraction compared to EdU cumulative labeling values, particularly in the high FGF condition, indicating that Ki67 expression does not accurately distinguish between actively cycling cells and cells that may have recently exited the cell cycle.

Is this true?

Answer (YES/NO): NO